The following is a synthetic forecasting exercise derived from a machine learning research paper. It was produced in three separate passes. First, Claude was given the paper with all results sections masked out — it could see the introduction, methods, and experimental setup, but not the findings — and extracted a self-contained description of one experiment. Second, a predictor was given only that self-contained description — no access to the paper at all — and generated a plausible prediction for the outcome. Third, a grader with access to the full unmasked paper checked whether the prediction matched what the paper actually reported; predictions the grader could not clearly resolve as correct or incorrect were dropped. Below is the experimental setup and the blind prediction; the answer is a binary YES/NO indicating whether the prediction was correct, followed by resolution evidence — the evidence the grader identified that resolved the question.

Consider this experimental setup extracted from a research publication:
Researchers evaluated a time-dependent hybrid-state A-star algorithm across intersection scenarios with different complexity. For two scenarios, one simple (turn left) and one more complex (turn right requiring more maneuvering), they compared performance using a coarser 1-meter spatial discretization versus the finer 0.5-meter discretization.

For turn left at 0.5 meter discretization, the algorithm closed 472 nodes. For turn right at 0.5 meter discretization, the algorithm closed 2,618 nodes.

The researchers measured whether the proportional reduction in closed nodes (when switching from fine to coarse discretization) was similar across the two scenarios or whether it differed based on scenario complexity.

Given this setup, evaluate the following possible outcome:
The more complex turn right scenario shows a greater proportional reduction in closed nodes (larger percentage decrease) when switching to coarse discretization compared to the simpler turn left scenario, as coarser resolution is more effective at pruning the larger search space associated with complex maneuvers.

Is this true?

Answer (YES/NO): YES